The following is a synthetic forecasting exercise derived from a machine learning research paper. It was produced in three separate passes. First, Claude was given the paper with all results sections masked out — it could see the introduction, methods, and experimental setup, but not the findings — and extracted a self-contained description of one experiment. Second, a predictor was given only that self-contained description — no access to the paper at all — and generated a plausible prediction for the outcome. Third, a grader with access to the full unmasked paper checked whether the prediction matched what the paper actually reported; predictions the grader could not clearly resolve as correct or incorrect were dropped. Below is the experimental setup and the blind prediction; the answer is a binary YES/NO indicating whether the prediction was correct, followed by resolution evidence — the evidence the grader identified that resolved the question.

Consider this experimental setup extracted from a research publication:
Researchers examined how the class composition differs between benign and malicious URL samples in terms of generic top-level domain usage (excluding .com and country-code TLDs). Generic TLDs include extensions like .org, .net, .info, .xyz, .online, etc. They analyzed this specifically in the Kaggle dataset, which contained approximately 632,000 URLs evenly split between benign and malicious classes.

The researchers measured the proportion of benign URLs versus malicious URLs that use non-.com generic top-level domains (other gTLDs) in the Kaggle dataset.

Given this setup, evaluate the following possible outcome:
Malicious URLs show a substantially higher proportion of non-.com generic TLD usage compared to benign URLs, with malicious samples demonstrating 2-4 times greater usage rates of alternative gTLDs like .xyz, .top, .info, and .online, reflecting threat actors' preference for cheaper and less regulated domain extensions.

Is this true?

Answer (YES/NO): NO